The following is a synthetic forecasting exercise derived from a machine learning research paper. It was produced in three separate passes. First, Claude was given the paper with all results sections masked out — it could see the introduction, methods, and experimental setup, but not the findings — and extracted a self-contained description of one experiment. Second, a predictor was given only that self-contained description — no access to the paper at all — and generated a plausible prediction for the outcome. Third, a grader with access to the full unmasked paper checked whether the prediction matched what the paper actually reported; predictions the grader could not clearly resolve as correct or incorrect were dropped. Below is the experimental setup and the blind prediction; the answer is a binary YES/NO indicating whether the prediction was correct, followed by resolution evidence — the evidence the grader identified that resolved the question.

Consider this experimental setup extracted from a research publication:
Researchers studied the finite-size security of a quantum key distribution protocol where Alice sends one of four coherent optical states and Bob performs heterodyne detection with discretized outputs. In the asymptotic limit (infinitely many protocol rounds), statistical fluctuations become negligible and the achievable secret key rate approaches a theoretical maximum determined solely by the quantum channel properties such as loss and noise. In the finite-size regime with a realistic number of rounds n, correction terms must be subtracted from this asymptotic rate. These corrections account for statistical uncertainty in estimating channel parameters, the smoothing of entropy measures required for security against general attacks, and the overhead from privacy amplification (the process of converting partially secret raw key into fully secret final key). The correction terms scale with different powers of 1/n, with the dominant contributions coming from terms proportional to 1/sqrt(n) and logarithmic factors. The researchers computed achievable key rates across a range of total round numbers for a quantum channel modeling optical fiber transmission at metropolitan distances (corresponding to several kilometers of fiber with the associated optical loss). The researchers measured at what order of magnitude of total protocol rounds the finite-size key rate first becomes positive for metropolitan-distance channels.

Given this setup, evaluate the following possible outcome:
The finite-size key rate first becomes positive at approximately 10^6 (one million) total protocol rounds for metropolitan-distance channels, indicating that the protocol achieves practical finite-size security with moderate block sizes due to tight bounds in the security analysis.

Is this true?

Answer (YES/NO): NO